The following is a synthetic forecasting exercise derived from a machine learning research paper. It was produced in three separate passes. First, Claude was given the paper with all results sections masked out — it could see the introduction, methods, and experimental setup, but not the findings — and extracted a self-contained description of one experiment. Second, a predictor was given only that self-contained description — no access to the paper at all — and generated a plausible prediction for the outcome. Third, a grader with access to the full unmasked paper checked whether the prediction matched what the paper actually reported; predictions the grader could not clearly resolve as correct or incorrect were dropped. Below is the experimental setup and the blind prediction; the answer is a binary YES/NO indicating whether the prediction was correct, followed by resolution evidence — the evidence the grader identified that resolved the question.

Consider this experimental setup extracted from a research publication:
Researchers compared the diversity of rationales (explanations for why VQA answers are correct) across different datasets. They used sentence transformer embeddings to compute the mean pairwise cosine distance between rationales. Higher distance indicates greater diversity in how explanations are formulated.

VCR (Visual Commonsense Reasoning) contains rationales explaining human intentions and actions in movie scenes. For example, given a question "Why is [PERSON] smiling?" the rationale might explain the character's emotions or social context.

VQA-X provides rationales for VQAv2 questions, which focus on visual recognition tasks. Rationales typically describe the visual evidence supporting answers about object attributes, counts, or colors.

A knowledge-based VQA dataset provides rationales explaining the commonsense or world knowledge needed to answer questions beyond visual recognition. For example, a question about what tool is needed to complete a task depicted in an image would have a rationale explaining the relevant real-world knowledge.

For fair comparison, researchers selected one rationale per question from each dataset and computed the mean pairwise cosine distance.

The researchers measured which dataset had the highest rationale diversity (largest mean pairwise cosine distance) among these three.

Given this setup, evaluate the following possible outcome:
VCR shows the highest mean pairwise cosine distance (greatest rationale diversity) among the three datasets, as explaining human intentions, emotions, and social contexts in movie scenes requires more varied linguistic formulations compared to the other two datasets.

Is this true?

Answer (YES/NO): NO